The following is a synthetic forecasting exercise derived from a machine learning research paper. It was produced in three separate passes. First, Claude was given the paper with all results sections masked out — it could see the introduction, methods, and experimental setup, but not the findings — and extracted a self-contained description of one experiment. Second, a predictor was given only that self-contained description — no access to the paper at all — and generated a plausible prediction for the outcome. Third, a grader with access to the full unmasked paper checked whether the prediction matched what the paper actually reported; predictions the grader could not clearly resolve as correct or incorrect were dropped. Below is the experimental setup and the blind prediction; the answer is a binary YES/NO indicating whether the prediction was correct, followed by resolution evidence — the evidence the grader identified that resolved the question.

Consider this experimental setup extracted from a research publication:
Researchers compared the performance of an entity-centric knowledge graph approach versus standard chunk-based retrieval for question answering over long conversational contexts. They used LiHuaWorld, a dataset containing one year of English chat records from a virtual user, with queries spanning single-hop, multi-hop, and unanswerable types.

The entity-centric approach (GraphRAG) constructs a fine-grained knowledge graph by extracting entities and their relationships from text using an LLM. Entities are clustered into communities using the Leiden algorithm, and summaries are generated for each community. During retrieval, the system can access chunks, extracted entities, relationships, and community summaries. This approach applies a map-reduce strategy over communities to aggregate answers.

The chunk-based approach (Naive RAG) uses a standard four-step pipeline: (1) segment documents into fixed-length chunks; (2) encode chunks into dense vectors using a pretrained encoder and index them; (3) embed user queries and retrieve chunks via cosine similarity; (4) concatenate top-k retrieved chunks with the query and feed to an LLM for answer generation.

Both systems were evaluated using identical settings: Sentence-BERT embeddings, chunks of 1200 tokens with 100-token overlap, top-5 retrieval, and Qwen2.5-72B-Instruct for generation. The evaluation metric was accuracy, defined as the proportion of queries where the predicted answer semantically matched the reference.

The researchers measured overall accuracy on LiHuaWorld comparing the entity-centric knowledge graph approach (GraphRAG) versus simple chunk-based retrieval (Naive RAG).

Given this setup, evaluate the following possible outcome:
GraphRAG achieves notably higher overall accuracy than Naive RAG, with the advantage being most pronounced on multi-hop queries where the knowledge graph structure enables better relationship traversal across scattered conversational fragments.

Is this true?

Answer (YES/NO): NO